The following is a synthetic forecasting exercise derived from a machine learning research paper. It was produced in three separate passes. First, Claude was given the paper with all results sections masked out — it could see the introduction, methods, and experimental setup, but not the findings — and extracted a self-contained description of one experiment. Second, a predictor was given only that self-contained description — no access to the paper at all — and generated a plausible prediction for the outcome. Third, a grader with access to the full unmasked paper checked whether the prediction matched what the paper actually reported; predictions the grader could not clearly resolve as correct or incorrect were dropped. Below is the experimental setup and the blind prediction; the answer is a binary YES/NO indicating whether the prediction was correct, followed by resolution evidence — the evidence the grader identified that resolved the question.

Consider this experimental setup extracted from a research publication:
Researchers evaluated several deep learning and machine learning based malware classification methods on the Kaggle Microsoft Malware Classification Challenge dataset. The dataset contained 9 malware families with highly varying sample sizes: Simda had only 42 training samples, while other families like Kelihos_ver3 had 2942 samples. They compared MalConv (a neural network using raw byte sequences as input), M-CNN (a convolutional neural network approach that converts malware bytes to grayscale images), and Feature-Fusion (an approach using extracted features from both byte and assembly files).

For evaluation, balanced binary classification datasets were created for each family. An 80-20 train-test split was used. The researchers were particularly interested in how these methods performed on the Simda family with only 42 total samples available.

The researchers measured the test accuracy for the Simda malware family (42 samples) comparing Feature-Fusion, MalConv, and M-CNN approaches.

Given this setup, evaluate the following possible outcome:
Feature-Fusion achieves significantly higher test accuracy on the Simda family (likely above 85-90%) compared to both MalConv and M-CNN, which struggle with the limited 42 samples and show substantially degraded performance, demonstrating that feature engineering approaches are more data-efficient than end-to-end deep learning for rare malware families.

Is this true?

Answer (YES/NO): NO